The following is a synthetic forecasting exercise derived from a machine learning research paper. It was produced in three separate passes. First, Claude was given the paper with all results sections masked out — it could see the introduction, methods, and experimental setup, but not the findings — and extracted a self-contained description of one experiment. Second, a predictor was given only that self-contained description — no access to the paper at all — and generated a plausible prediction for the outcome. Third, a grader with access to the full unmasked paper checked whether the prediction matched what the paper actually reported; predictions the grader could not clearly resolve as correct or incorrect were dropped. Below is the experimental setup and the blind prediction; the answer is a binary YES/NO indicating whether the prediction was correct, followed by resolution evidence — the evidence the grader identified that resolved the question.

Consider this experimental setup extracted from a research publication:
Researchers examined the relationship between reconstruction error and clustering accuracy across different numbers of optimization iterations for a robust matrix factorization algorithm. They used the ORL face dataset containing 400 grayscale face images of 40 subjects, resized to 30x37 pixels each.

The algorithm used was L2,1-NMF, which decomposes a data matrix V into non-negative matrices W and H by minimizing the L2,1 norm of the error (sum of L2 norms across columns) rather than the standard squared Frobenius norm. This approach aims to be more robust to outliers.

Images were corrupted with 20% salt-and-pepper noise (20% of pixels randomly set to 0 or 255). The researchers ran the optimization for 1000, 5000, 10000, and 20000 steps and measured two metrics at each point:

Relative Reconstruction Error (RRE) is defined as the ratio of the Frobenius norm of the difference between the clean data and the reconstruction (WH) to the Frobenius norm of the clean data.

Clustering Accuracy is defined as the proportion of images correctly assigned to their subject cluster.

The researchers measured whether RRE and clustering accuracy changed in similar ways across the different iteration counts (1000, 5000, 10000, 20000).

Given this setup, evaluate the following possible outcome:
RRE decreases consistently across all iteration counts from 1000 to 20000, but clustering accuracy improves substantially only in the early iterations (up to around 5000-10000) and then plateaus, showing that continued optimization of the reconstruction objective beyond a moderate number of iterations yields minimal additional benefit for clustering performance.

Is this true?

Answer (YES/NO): NO